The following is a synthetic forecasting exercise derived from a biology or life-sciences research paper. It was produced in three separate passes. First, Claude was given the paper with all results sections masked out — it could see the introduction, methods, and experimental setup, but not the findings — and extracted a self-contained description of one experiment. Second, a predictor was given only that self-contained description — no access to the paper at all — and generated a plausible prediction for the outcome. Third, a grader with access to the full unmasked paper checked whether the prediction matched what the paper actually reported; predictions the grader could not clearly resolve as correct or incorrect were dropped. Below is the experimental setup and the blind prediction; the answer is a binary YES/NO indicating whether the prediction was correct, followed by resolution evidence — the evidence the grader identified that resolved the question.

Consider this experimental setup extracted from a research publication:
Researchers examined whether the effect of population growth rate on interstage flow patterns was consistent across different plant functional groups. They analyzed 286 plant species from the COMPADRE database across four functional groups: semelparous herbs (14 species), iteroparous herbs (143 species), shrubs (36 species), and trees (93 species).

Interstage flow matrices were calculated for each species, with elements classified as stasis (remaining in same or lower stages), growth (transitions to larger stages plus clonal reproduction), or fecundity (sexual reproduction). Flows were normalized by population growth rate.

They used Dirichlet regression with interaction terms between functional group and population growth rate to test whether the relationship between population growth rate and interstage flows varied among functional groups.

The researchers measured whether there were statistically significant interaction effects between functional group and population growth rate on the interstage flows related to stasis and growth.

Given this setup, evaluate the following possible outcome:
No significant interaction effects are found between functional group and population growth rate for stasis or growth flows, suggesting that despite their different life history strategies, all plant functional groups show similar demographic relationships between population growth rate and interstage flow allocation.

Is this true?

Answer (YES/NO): NO